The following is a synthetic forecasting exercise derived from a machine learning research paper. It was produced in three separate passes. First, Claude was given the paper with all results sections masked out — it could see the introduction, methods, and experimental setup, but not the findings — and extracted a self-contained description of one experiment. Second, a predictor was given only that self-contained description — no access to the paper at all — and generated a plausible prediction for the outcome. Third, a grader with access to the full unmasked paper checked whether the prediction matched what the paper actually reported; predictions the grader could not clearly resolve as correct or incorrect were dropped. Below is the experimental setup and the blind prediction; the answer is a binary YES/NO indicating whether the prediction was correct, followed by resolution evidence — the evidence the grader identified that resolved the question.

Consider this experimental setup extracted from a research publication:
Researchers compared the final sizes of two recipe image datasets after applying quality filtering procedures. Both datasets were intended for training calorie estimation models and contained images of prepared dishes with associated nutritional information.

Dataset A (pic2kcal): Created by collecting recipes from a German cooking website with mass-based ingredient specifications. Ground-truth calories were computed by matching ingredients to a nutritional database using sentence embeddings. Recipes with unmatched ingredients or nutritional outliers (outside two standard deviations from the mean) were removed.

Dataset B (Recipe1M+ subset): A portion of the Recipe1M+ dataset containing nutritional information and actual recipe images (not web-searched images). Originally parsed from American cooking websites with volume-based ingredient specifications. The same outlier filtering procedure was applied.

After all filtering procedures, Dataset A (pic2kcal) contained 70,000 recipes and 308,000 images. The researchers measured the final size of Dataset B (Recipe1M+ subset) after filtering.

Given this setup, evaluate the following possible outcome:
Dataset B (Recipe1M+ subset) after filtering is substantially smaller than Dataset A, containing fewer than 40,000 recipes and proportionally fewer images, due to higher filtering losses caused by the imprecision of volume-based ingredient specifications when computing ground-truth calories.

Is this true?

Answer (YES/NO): YES